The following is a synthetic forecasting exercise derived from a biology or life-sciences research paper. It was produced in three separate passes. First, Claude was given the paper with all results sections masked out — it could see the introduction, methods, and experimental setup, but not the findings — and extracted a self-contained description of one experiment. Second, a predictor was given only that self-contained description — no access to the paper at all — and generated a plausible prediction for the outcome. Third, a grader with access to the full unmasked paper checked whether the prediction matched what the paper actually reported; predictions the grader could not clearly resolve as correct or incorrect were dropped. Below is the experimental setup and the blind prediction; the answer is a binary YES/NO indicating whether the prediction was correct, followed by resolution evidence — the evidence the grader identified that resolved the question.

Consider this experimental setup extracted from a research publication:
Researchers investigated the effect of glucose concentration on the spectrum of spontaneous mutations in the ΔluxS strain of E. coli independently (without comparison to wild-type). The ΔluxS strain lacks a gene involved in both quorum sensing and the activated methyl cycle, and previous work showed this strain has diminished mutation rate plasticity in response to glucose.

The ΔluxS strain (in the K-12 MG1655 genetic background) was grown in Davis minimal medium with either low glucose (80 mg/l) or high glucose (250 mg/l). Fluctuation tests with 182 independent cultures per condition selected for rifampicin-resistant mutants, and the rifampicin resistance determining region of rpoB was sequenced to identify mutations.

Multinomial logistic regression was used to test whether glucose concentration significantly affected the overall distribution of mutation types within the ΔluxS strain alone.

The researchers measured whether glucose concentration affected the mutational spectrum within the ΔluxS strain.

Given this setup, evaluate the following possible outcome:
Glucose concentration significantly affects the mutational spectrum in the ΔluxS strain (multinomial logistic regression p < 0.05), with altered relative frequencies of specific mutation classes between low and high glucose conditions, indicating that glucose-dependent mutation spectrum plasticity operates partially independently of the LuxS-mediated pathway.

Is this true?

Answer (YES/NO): NO